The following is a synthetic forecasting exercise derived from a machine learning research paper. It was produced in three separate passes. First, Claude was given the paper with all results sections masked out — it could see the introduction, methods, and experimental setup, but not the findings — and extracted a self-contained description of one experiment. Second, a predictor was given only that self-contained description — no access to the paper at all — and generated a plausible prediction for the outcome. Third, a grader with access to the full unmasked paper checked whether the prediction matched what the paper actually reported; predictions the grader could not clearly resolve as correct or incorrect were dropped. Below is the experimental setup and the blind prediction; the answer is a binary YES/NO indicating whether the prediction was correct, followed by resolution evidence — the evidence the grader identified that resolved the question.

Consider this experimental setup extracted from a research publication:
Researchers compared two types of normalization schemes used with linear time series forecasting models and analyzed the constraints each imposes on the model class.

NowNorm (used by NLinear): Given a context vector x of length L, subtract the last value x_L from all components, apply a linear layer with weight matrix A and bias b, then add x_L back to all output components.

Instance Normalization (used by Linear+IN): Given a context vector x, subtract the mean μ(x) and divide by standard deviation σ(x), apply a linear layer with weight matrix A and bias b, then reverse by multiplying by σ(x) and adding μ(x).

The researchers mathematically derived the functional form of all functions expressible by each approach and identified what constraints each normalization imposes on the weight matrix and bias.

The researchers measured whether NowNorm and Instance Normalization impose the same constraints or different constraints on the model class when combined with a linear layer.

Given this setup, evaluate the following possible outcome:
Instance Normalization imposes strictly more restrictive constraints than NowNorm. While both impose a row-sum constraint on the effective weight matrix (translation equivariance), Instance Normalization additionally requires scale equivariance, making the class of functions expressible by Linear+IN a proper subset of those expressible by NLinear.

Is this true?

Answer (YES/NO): NO